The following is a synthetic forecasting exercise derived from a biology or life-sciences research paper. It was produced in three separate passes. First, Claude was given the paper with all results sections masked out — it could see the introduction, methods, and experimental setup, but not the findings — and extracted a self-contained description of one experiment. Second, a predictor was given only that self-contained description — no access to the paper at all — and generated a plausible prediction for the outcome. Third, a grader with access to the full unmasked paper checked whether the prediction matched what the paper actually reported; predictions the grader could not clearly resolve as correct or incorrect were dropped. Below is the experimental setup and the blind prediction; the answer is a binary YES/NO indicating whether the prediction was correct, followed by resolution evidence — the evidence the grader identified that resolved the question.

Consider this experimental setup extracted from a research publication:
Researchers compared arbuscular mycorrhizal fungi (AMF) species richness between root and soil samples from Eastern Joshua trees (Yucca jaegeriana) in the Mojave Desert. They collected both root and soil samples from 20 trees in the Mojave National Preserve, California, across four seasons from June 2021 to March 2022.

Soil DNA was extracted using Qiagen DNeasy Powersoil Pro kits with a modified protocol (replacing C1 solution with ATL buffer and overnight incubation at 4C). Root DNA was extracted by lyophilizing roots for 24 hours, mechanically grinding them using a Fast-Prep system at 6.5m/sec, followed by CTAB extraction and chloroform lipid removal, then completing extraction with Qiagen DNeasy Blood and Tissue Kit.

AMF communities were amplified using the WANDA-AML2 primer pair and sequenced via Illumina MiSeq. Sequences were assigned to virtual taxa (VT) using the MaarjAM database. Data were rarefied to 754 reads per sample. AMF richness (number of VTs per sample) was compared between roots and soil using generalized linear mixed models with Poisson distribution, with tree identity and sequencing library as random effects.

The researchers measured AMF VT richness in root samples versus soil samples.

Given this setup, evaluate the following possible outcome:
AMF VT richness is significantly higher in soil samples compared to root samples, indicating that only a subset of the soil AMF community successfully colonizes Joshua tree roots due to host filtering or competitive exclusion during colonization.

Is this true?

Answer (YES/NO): YES